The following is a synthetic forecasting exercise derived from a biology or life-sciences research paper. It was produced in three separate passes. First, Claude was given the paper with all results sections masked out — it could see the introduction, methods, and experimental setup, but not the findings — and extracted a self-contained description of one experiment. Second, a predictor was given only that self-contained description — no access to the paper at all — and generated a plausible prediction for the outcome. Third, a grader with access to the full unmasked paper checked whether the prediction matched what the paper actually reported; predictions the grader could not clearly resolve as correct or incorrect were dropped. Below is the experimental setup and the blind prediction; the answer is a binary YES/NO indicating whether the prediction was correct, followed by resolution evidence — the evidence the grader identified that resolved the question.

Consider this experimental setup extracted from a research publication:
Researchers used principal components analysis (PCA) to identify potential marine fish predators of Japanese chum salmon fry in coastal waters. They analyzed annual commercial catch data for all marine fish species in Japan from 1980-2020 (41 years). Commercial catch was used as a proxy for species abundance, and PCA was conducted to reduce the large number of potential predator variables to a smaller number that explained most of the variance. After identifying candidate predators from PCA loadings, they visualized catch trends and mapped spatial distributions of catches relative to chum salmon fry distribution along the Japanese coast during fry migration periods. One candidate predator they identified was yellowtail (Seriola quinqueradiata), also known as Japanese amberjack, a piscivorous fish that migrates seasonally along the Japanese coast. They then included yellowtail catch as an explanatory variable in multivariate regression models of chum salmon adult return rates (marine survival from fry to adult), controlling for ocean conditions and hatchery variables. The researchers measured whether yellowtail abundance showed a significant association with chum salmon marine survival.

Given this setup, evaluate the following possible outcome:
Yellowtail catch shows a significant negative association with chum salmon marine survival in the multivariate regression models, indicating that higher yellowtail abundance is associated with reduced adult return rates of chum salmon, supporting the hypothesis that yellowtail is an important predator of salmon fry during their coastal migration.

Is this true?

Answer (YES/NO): NO